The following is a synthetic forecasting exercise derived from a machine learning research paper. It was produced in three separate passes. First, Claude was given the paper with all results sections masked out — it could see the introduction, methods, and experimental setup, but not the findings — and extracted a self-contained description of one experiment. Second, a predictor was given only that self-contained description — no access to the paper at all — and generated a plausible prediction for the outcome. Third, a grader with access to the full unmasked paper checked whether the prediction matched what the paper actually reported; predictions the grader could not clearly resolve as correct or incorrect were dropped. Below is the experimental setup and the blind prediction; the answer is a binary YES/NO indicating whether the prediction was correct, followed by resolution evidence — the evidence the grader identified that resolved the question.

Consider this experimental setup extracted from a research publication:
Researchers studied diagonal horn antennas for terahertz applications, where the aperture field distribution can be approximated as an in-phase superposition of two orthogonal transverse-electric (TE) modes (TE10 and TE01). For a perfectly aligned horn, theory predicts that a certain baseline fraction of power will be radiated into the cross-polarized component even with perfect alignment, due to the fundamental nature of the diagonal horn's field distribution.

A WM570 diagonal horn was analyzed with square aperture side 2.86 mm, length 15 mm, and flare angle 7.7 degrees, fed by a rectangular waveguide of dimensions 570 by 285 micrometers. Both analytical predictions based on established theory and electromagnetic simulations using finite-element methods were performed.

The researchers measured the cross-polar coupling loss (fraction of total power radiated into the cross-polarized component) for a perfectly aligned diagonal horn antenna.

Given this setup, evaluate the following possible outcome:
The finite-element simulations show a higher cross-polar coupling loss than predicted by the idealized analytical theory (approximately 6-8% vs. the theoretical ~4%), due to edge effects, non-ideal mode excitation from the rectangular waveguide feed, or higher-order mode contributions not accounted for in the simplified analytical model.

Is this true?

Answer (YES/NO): NO